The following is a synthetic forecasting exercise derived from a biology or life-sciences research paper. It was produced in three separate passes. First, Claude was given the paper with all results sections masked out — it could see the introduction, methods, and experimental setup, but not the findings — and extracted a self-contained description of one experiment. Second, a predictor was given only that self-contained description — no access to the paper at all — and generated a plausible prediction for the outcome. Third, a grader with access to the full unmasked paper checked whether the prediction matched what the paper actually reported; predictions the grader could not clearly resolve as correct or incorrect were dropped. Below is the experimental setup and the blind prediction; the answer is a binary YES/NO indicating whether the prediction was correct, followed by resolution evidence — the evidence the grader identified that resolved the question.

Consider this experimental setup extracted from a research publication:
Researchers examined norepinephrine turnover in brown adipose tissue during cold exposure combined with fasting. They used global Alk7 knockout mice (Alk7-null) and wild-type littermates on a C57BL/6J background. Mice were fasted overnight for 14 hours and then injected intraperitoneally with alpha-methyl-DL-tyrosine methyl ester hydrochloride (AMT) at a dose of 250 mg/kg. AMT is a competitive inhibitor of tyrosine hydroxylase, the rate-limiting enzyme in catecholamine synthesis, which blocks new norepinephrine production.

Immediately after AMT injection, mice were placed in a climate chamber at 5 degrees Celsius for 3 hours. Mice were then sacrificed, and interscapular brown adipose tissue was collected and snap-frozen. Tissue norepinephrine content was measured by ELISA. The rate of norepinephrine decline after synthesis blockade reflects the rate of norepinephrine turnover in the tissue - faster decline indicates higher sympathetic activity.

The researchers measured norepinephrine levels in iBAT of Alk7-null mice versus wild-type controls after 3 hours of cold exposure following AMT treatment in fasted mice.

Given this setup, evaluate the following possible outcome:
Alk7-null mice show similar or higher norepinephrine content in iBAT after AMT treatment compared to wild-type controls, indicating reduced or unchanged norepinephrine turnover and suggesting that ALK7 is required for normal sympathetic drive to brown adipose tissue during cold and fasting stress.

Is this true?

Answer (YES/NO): NO